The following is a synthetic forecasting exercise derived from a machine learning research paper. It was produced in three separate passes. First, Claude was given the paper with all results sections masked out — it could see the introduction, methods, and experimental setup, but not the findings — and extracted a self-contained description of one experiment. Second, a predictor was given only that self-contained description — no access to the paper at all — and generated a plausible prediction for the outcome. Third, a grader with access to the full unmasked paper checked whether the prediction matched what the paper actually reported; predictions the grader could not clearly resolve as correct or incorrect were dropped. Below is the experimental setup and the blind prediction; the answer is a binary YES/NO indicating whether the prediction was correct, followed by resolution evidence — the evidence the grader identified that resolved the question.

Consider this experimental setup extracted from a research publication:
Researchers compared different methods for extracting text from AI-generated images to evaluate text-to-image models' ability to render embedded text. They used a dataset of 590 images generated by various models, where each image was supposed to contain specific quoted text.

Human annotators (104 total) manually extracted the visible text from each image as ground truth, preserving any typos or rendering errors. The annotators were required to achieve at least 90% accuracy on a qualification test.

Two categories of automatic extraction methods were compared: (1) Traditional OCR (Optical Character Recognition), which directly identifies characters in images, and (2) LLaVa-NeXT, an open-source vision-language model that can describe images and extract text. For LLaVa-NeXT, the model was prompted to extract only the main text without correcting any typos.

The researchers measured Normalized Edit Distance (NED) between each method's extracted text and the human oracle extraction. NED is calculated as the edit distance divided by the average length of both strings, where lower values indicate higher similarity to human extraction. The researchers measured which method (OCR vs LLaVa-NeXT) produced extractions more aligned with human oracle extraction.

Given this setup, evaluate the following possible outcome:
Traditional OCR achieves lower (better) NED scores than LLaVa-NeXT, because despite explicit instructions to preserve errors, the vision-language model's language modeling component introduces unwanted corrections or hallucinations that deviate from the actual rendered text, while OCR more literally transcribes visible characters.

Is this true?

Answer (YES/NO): NO